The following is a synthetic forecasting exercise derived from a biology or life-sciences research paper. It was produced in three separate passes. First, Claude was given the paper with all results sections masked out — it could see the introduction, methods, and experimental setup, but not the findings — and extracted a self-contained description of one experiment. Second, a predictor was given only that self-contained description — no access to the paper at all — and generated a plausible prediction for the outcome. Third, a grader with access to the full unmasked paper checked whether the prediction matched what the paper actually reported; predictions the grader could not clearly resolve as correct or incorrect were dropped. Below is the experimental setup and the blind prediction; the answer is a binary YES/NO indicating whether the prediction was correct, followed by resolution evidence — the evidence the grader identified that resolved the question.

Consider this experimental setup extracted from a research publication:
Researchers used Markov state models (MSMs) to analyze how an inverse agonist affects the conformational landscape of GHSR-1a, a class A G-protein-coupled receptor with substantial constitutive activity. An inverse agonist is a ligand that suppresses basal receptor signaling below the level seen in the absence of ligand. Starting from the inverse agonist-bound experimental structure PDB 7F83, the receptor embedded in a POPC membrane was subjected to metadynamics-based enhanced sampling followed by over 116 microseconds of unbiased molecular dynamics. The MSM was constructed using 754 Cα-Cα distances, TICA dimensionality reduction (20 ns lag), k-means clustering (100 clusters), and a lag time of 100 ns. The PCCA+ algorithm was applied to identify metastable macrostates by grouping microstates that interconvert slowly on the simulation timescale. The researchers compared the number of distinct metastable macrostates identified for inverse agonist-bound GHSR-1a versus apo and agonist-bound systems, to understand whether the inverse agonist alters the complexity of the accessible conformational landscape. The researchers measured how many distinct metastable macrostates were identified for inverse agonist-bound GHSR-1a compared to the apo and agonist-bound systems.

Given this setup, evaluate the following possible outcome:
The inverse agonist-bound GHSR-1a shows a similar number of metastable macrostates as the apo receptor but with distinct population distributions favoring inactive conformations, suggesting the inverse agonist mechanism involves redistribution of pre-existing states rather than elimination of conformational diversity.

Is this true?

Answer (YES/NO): NO